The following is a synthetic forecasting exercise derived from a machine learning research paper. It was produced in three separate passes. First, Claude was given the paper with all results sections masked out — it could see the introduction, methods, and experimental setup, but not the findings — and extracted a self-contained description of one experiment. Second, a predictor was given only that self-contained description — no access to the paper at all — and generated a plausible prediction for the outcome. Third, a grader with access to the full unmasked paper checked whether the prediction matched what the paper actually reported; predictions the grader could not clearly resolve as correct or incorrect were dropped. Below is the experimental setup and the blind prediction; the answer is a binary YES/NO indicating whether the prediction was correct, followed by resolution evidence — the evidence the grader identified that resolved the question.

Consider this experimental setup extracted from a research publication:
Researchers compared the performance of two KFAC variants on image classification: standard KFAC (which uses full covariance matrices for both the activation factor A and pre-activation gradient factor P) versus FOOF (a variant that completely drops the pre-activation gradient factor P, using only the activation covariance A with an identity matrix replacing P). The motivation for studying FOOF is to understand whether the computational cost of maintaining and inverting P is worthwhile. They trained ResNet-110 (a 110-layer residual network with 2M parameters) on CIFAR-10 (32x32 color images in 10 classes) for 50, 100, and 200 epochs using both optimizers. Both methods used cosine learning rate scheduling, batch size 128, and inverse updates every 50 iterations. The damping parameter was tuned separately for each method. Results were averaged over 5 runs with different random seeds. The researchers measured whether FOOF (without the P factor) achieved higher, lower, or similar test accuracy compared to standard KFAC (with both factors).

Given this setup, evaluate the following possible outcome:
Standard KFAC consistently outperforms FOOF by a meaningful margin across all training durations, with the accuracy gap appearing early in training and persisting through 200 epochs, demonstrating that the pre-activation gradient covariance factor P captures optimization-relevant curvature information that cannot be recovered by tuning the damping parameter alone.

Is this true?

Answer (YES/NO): NO